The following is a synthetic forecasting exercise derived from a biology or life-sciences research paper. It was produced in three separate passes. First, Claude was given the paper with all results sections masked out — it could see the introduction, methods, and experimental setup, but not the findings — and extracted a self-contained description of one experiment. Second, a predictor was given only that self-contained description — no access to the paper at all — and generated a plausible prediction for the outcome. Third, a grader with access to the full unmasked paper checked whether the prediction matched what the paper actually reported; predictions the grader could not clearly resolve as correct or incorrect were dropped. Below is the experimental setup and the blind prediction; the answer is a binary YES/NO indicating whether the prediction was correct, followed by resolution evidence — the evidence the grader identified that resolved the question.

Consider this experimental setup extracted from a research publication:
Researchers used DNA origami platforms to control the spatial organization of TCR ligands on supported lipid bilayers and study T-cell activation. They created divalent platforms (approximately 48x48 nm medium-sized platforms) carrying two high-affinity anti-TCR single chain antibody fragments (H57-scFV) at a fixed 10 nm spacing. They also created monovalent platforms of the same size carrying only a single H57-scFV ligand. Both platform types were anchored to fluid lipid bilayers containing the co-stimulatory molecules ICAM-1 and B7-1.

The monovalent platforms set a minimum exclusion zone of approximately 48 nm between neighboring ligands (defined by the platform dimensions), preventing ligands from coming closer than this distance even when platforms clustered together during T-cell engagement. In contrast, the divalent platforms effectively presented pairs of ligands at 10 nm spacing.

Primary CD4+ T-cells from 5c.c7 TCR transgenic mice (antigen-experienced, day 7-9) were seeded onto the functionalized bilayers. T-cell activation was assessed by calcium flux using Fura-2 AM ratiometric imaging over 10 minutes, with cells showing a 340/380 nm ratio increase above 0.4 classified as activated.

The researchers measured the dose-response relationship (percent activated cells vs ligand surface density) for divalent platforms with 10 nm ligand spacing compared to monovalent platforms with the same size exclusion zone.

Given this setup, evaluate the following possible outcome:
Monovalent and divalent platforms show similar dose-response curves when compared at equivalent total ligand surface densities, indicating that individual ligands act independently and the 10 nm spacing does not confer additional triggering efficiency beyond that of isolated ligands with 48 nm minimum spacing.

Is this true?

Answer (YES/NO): NO